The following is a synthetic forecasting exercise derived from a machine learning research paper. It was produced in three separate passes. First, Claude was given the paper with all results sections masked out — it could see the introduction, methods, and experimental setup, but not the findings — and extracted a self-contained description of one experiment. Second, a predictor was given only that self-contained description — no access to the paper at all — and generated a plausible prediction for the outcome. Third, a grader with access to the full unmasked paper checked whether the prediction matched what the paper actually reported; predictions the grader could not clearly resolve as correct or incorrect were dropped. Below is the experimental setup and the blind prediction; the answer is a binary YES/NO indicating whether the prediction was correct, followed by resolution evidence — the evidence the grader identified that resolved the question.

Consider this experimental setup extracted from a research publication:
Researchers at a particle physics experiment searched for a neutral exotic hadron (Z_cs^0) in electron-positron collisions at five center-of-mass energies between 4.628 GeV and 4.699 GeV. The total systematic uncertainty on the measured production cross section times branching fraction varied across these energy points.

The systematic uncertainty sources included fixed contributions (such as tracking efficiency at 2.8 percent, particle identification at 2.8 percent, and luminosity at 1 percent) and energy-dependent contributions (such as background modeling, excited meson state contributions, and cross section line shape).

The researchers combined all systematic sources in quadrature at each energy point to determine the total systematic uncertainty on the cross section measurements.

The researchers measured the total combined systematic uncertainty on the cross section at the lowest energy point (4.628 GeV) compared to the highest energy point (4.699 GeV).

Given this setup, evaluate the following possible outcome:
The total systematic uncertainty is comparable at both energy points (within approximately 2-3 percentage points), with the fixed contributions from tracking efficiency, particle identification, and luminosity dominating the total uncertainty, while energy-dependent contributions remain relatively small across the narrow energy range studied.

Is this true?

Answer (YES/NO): NO